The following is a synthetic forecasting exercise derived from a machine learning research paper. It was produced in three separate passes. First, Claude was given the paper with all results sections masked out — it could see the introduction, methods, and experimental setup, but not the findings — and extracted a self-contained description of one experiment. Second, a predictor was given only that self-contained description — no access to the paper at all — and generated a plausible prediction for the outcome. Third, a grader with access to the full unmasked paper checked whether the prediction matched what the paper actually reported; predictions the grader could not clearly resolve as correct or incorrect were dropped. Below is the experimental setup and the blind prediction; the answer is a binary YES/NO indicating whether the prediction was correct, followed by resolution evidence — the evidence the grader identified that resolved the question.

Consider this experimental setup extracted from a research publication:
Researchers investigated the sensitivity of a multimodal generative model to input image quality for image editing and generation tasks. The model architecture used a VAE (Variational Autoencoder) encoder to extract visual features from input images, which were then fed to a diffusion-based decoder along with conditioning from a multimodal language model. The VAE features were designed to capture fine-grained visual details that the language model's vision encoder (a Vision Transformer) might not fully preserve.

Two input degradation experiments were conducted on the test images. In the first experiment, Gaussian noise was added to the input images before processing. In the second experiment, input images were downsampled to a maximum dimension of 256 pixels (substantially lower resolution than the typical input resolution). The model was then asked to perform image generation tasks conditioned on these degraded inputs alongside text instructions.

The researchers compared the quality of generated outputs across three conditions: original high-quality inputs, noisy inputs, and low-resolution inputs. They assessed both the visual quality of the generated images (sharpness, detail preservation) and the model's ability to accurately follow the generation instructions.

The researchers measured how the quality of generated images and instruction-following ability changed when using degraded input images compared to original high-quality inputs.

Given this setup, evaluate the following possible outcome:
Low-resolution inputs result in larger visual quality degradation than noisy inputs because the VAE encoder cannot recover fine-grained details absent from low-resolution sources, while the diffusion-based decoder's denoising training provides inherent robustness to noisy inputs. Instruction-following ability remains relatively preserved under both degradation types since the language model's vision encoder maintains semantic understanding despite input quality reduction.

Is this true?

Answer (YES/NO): NO